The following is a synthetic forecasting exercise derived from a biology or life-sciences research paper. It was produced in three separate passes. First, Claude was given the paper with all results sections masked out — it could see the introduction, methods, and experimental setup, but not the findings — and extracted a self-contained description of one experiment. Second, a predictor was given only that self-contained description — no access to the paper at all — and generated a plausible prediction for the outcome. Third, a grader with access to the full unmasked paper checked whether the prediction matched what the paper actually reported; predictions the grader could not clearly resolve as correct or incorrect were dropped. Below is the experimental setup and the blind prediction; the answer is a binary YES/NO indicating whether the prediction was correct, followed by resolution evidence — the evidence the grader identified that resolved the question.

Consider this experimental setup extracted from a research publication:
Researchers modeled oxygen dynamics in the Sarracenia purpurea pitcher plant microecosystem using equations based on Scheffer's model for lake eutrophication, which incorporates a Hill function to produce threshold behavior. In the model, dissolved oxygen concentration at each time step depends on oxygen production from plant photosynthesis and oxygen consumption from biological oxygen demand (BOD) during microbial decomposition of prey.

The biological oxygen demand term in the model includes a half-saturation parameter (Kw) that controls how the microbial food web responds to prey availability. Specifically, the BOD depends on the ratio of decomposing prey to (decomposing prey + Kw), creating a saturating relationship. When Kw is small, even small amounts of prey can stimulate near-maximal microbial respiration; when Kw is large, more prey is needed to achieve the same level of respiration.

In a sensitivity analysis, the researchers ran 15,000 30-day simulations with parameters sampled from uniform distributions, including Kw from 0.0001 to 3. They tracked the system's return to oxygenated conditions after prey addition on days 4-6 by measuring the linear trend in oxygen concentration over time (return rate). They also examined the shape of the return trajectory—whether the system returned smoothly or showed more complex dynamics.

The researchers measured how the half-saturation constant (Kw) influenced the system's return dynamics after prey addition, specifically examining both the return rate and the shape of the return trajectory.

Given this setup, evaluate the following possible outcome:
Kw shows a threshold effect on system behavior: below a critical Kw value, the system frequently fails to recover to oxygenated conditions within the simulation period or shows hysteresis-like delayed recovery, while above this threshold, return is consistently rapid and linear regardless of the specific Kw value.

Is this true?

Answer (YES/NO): NO